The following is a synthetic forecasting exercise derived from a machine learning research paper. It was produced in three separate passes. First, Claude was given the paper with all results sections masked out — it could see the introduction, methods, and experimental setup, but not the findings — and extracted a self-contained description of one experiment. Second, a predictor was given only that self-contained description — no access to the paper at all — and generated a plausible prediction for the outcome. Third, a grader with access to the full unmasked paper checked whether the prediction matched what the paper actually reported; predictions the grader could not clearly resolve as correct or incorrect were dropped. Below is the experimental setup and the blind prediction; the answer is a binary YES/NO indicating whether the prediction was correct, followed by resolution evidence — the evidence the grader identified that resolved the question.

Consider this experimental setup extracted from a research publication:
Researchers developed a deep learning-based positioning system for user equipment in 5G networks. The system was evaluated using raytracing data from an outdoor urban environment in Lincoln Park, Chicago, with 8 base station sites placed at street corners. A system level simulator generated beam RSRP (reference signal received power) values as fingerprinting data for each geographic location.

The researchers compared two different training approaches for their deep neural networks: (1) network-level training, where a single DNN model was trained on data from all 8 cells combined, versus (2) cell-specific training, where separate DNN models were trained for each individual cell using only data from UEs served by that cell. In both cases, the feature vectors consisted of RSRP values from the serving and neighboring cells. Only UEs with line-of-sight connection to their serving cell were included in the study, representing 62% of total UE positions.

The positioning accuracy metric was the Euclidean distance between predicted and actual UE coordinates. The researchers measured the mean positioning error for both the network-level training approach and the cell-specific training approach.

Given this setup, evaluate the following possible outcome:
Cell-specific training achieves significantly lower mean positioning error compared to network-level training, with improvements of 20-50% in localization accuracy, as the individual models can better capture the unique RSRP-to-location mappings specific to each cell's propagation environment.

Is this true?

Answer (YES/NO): YES